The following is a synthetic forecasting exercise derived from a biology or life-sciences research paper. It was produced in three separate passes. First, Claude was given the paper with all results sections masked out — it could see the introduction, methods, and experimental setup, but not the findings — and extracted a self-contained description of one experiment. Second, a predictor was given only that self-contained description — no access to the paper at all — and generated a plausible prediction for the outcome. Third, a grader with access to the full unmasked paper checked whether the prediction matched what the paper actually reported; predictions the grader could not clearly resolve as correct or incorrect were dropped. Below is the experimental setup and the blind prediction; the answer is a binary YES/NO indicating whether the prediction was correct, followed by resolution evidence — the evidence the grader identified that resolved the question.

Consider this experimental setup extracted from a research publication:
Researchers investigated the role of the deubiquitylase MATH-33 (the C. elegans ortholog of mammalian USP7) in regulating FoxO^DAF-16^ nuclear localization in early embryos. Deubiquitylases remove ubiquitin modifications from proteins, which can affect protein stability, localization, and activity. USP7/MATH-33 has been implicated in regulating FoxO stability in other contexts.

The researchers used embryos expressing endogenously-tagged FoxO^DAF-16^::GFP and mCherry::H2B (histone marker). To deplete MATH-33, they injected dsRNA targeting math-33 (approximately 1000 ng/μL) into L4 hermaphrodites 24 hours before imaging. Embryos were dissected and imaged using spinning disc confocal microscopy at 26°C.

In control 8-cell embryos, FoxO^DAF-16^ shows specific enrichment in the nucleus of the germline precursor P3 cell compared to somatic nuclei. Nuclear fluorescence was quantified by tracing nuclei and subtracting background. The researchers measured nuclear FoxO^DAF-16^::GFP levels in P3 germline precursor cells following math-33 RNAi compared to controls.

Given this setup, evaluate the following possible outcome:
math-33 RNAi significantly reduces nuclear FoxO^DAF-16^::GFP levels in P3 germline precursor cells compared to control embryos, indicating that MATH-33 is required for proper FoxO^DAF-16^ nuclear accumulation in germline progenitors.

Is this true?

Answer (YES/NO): YES